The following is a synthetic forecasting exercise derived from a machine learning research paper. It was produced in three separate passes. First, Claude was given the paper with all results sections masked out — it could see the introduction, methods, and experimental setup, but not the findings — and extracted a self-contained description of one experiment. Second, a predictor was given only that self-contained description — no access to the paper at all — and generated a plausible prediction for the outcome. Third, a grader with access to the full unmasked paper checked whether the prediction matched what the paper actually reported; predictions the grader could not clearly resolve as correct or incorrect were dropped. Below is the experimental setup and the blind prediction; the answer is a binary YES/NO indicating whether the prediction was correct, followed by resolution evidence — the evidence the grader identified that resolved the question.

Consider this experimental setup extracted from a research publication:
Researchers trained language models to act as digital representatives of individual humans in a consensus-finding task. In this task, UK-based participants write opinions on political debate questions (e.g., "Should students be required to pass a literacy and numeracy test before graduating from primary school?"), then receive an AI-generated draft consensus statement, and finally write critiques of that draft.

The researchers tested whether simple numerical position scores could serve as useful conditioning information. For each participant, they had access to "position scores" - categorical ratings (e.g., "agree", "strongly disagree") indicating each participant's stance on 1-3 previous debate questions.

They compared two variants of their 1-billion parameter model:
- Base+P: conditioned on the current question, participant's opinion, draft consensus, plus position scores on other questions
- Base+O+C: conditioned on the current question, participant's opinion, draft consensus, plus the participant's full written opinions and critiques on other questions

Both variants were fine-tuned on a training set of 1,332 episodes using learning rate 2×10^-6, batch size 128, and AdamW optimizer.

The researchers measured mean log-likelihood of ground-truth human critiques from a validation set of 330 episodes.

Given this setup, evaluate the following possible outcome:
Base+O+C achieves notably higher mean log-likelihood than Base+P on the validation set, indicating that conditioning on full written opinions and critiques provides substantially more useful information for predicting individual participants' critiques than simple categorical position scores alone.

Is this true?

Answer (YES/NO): YES